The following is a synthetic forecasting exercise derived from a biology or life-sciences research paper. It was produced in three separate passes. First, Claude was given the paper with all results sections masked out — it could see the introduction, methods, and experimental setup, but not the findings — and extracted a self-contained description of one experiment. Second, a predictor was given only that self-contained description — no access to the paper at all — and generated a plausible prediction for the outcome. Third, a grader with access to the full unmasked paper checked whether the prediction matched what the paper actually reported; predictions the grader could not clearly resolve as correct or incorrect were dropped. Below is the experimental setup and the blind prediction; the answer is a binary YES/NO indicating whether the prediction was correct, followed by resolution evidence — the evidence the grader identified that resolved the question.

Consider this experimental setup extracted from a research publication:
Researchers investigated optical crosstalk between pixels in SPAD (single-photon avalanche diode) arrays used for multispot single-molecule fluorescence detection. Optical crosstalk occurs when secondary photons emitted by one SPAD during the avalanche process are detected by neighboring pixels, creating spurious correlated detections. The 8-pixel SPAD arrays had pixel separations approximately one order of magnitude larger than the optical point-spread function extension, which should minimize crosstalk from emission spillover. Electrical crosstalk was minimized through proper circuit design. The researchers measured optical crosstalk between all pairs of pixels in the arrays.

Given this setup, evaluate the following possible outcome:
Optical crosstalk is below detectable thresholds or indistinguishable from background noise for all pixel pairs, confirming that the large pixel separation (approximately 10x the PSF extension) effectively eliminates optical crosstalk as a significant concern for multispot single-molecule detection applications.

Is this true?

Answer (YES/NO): NO